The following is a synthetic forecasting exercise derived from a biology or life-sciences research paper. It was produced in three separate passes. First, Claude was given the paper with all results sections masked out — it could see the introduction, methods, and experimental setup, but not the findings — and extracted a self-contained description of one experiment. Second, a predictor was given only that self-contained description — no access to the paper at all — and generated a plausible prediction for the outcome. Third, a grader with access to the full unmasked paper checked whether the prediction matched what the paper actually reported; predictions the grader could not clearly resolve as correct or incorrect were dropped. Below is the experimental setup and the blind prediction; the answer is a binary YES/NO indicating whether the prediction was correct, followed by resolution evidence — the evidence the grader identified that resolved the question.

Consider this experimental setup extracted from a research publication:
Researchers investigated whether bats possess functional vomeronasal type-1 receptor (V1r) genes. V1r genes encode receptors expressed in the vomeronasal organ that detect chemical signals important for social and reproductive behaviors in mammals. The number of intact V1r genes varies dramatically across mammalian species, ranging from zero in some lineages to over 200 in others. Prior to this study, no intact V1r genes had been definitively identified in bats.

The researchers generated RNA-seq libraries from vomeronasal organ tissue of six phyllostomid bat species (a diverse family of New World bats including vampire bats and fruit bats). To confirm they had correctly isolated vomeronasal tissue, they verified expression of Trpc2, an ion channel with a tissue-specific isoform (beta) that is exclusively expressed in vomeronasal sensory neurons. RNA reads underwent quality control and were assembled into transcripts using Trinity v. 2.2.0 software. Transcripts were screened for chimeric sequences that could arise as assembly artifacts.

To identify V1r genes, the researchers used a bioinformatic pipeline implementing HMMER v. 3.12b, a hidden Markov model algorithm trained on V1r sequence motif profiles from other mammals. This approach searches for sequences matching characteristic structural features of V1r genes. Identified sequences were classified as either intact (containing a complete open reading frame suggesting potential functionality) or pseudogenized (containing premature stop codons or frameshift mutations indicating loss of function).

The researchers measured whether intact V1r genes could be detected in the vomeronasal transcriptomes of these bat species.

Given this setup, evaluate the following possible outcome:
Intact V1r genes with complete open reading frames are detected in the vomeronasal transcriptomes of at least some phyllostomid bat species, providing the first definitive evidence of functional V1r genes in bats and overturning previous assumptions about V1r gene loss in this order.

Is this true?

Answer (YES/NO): YES